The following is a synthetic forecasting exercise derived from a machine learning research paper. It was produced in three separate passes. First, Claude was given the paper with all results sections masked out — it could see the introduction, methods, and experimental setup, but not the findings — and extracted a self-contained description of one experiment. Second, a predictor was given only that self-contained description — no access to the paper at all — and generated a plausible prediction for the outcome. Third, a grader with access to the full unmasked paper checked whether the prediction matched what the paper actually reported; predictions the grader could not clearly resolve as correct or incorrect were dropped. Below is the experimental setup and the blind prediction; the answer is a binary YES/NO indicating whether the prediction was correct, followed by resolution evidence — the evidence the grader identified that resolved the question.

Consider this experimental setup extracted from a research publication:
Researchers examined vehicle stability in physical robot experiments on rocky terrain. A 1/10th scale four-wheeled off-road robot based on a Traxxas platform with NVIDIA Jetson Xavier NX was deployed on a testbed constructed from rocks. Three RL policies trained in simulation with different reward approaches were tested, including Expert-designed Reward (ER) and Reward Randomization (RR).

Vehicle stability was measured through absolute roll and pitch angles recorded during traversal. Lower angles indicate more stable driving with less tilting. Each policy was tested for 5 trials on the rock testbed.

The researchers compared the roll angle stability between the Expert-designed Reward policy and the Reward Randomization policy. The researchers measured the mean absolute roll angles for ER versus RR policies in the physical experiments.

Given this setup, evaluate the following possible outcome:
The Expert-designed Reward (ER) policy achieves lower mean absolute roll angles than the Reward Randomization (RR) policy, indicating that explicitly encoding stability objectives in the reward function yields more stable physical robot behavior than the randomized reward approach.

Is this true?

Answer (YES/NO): NO